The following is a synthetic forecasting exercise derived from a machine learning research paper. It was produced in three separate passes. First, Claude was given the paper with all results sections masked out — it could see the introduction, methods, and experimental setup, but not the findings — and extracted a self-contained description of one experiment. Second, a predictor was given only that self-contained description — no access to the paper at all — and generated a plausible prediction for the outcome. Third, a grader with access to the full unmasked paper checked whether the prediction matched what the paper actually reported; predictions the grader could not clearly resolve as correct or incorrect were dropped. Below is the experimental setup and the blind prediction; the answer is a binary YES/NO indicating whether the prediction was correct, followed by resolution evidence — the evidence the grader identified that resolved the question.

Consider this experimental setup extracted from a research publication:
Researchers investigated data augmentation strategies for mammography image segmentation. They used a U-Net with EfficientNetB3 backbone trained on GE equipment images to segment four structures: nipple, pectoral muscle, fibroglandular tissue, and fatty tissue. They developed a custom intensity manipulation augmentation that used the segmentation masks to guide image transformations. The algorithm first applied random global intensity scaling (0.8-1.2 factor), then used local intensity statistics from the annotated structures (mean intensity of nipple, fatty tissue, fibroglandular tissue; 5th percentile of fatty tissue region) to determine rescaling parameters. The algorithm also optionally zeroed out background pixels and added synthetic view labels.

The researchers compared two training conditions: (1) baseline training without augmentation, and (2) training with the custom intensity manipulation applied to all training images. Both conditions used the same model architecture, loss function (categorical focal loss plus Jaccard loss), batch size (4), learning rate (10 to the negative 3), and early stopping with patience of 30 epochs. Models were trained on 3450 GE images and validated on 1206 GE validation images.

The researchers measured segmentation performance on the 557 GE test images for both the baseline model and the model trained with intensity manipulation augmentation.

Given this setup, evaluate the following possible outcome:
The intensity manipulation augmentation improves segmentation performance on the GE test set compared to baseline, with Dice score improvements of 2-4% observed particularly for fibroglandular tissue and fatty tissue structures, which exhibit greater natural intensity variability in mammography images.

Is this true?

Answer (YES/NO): NO